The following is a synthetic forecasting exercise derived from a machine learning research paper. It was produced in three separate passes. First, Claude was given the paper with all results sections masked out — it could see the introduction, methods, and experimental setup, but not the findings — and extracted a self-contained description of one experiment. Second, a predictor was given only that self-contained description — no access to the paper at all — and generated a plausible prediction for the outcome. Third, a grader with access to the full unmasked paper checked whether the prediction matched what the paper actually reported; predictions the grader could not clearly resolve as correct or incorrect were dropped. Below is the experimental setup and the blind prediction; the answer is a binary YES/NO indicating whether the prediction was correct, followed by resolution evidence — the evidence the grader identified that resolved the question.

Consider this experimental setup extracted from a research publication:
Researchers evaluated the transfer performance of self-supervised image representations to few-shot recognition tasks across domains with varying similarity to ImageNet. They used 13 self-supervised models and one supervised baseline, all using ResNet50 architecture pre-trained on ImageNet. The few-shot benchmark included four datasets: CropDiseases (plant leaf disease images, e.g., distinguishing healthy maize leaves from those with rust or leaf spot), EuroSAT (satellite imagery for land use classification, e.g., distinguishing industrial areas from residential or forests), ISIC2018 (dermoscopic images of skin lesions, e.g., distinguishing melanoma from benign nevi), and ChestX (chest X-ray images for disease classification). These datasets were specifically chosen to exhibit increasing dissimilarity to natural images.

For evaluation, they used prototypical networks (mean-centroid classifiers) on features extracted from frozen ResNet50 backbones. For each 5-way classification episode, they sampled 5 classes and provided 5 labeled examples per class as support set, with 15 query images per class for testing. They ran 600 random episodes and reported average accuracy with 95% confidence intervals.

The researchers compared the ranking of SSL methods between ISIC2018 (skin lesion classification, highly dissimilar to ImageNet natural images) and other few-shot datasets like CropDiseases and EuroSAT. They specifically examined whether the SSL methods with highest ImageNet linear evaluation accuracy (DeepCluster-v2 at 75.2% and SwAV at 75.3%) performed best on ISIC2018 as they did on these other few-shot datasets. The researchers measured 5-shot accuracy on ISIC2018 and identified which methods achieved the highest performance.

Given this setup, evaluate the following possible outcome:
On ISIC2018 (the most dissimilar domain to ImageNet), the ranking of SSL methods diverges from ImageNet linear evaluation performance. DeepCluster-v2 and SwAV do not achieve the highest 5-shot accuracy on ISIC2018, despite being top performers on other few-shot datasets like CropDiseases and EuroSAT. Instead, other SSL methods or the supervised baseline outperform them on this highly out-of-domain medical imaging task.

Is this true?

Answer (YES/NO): YES